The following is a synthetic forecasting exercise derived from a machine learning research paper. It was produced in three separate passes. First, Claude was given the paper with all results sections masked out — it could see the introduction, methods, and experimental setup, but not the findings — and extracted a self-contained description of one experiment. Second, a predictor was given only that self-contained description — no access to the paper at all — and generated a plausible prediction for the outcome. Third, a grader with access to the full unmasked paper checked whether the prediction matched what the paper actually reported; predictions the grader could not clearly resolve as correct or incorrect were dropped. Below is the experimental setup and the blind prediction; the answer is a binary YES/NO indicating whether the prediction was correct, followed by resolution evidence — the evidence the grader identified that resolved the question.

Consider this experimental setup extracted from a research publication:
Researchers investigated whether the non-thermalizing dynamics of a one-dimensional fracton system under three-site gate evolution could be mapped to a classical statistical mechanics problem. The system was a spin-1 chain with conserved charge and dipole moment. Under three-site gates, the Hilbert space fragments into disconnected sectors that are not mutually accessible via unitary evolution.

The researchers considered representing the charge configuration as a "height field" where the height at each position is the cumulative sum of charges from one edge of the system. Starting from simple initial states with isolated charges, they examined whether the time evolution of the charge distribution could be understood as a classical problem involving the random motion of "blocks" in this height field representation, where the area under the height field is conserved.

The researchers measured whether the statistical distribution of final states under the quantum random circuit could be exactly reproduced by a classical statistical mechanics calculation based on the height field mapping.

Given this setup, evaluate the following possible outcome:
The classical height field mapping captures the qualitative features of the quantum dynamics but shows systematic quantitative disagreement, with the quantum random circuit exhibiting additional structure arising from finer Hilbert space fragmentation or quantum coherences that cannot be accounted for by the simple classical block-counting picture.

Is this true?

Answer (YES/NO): NO